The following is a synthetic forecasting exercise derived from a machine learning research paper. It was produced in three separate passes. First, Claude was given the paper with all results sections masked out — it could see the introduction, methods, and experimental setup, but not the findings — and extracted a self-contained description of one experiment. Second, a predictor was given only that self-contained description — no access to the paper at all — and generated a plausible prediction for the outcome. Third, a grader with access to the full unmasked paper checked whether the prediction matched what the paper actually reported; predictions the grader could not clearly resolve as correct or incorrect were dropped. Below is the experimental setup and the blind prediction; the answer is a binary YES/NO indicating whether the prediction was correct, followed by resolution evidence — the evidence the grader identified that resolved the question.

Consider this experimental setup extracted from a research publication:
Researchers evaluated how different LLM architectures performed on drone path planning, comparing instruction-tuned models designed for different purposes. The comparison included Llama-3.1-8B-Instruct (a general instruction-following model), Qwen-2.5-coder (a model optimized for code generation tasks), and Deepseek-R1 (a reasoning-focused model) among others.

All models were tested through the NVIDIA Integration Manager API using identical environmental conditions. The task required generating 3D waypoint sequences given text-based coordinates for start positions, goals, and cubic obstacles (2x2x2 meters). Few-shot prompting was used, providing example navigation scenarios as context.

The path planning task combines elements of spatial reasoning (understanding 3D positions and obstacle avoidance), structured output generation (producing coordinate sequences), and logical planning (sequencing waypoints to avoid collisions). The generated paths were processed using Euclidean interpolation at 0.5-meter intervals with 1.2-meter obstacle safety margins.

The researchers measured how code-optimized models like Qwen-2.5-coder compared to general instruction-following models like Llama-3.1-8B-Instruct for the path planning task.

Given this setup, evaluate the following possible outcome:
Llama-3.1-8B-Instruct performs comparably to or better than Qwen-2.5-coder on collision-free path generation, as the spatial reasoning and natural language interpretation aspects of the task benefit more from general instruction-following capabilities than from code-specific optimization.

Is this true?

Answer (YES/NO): YES